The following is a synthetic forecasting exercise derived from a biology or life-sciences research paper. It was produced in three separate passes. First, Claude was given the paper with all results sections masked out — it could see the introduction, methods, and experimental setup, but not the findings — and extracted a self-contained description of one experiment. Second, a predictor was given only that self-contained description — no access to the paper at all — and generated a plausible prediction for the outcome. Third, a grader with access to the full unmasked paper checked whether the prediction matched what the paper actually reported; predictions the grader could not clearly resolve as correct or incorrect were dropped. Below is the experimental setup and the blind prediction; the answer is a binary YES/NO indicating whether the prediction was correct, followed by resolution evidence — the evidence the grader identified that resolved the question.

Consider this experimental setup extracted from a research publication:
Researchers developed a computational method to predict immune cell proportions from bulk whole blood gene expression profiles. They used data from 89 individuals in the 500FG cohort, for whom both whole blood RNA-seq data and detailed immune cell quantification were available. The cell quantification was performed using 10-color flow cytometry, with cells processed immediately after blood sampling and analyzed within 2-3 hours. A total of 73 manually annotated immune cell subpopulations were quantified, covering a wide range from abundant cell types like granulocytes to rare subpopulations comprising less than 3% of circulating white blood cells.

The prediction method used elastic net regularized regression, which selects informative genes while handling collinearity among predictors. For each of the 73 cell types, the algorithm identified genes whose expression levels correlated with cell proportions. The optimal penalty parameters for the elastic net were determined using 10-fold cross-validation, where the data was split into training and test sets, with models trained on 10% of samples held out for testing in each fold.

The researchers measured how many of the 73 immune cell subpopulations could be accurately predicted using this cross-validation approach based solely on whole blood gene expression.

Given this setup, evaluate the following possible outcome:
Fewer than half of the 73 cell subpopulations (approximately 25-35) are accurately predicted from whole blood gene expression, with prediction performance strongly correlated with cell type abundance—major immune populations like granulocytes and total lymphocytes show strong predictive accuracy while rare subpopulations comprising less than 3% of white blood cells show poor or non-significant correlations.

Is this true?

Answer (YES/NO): NO